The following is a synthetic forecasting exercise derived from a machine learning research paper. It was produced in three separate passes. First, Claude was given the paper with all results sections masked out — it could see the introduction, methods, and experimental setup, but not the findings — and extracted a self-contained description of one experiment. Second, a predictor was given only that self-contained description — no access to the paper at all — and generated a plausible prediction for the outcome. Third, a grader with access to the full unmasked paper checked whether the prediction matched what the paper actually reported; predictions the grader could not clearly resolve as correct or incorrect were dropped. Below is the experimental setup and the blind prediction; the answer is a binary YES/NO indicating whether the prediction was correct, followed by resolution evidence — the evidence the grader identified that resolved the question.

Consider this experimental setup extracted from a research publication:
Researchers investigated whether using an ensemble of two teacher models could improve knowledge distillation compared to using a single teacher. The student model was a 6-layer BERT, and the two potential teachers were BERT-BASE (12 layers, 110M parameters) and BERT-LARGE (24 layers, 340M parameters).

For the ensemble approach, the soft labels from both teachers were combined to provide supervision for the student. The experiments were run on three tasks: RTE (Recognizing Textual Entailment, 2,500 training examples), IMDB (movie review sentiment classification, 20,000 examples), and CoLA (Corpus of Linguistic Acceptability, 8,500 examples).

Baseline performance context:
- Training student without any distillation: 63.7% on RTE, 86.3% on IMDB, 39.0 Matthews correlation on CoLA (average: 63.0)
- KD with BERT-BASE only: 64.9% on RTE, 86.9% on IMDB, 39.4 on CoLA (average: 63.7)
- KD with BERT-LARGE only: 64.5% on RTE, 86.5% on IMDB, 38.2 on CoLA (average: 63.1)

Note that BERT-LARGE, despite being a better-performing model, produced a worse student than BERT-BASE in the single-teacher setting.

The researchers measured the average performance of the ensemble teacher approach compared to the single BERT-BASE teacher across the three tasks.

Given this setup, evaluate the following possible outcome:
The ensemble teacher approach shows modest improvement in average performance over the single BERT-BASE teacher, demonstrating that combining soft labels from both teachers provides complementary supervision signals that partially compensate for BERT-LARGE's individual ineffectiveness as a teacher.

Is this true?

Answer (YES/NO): YES